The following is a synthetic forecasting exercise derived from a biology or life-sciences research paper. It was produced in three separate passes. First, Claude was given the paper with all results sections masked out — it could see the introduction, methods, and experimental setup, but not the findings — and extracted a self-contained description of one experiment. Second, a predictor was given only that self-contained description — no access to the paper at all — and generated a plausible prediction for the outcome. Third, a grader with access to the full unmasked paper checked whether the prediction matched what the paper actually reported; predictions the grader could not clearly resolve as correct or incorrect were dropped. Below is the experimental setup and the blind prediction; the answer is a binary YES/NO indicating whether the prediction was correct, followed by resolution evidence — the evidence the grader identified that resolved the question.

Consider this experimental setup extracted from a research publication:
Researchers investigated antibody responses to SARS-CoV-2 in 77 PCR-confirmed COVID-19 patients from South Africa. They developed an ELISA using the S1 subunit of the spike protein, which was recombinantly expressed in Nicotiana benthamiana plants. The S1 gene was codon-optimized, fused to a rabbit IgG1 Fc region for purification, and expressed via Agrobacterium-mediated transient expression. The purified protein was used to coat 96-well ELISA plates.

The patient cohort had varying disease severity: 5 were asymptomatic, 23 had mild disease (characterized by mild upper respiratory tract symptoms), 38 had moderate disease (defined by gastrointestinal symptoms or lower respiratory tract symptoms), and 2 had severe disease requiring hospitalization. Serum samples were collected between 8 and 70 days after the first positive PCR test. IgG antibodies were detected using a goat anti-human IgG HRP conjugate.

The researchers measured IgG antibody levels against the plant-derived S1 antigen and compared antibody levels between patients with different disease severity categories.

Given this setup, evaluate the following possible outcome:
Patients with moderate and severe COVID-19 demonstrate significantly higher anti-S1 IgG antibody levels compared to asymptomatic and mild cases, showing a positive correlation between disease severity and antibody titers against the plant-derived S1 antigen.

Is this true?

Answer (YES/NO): NO